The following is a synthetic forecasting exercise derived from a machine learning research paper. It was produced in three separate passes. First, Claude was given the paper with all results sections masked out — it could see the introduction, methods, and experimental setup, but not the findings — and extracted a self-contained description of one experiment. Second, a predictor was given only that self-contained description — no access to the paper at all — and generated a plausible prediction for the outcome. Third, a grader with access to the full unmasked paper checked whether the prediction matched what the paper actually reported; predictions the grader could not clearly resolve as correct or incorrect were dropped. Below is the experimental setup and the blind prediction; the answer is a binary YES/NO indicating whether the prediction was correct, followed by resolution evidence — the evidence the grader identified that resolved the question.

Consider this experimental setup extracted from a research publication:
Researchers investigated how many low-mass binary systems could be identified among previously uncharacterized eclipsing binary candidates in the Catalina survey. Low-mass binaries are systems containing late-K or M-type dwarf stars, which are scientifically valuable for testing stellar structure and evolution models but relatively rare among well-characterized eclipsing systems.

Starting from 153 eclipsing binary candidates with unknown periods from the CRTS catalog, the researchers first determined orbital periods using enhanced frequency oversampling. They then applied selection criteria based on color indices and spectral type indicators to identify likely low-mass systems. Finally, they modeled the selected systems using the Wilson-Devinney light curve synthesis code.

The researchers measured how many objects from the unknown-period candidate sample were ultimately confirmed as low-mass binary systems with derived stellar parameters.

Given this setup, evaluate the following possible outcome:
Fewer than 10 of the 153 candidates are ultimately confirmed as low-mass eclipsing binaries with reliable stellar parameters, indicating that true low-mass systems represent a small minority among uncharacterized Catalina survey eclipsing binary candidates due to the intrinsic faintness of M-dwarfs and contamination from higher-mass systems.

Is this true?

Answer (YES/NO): YES